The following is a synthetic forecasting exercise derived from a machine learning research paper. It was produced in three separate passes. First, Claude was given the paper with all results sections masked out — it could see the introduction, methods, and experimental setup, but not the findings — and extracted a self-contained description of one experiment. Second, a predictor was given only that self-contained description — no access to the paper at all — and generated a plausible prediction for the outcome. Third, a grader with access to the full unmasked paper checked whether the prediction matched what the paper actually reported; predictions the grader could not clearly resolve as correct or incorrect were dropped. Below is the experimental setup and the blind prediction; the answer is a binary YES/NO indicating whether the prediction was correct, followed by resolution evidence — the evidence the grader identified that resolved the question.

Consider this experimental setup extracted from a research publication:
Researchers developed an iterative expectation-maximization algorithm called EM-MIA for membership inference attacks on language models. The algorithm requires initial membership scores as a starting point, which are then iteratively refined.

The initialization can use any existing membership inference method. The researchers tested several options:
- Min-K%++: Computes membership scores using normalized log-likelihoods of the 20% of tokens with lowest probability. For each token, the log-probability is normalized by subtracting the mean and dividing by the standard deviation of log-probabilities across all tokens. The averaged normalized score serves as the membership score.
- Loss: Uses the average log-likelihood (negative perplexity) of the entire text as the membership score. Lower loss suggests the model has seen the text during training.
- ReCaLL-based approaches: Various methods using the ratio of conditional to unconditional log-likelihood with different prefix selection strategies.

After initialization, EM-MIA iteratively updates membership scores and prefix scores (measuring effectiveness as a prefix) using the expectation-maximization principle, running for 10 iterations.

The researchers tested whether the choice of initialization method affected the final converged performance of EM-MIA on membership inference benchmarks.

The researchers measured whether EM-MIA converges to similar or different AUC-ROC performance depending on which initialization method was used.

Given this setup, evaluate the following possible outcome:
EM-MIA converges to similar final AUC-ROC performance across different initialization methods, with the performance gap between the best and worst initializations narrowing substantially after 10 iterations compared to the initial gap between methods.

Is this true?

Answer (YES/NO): YES